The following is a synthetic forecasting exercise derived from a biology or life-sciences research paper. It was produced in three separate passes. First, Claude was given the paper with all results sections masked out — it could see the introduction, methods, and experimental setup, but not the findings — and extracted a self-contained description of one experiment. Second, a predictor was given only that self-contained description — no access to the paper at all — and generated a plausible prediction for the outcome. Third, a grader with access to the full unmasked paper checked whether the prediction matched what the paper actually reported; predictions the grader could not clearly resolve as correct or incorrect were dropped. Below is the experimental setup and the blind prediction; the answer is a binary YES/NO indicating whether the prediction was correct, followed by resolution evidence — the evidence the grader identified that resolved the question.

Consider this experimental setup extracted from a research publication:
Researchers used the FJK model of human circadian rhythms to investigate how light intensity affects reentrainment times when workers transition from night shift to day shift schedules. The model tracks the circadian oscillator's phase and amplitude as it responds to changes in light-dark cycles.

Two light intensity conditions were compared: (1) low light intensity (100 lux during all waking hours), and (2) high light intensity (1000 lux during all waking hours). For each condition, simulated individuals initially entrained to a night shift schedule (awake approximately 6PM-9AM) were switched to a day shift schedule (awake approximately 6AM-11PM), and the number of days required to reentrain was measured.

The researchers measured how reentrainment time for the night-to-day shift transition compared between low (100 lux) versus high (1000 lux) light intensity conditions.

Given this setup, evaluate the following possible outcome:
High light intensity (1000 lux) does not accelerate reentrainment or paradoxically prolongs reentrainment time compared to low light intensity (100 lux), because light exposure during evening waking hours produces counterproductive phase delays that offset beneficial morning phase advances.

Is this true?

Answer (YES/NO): NO